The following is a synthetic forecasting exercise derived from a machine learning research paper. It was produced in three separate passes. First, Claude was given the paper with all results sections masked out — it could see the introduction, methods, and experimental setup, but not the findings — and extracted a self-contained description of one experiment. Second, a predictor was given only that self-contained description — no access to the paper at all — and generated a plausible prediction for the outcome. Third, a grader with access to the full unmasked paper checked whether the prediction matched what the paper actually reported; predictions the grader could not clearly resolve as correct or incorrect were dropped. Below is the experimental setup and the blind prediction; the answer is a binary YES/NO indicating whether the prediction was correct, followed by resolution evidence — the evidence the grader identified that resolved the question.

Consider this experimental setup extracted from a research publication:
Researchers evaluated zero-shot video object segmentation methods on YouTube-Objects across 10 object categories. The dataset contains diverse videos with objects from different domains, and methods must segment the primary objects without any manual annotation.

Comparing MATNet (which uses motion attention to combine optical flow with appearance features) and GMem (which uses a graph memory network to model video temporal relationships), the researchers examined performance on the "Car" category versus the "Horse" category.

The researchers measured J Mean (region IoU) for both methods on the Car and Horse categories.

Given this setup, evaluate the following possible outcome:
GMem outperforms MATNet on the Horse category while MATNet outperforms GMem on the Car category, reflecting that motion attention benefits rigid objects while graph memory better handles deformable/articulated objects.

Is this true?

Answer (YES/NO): NO